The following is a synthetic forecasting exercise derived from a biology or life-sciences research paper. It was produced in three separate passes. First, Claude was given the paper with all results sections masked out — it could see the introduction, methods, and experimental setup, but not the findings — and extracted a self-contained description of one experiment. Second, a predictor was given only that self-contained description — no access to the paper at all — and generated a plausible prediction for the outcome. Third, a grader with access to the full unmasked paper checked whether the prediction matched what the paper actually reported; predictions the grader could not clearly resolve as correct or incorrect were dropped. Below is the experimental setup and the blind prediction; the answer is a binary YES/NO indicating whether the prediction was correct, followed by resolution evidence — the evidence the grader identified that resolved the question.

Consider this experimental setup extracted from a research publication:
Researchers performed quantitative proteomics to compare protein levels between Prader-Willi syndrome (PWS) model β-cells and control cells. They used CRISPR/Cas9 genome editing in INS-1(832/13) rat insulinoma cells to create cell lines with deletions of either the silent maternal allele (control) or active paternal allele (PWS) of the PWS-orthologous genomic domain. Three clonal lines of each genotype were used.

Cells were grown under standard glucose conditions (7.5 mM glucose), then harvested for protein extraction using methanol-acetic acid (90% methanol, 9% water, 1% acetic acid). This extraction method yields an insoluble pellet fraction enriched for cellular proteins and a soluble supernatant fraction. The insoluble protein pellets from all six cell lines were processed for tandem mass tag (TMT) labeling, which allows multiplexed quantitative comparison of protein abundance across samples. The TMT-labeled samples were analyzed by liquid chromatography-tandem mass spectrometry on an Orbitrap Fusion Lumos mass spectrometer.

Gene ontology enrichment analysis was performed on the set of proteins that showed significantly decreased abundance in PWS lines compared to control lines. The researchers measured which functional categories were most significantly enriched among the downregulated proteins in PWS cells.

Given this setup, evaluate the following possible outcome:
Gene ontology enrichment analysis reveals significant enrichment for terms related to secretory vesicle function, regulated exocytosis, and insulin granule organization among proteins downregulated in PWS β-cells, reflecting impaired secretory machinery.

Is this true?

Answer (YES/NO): NO